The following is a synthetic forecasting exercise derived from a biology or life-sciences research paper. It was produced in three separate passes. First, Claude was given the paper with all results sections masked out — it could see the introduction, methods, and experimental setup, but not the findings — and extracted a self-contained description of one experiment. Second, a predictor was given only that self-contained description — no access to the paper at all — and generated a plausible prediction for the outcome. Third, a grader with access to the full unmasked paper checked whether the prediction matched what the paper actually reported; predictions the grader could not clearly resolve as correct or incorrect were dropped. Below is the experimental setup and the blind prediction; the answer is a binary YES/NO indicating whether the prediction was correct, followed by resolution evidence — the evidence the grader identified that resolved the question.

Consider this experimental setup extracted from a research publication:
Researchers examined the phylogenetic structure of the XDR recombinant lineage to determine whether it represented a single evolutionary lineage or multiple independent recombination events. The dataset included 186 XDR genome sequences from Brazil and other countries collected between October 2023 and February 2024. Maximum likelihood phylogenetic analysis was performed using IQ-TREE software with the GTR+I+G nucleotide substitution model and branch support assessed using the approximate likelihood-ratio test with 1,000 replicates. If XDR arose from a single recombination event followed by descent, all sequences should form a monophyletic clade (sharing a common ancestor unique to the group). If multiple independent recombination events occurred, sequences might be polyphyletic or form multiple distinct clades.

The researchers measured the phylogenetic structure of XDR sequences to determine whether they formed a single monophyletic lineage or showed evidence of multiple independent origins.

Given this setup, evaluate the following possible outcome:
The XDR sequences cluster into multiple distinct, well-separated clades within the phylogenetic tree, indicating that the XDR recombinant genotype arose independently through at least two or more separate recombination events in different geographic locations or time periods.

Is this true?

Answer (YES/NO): NO